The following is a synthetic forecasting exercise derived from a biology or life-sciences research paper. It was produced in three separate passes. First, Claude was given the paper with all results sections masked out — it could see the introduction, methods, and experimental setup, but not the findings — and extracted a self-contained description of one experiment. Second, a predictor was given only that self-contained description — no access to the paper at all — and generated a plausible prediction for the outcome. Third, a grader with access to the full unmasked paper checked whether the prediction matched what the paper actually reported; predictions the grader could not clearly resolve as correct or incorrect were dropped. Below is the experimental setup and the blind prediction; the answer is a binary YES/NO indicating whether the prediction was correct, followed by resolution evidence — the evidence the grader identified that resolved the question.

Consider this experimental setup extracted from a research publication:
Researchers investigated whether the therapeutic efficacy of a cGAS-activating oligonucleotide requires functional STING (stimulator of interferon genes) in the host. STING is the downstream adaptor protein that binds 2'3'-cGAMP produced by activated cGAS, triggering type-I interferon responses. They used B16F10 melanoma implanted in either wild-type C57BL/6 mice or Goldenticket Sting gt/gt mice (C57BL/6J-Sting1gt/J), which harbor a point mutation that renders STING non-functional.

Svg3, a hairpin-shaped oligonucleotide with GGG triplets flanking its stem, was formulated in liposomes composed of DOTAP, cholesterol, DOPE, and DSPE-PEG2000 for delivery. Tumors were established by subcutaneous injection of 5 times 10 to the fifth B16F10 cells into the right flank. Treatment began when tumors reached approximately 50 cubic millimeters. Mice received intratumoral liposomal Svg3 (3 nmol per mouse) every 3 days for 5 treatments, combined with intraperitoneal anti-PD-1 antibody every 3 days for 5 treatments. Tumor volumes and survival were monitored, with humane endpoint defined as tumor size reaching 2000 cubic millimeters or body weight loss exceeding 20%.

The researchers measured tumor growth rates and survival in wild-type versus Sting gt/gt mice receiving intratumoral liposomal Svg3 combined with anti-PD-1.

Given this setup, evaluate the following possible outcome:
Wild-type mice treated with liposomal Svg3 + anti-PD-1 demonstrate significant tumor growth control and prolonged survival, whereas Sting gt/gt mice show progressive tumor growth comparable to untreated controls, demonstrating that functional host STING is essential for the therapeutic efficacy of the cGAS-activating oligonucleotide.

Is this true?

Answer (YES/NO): YES